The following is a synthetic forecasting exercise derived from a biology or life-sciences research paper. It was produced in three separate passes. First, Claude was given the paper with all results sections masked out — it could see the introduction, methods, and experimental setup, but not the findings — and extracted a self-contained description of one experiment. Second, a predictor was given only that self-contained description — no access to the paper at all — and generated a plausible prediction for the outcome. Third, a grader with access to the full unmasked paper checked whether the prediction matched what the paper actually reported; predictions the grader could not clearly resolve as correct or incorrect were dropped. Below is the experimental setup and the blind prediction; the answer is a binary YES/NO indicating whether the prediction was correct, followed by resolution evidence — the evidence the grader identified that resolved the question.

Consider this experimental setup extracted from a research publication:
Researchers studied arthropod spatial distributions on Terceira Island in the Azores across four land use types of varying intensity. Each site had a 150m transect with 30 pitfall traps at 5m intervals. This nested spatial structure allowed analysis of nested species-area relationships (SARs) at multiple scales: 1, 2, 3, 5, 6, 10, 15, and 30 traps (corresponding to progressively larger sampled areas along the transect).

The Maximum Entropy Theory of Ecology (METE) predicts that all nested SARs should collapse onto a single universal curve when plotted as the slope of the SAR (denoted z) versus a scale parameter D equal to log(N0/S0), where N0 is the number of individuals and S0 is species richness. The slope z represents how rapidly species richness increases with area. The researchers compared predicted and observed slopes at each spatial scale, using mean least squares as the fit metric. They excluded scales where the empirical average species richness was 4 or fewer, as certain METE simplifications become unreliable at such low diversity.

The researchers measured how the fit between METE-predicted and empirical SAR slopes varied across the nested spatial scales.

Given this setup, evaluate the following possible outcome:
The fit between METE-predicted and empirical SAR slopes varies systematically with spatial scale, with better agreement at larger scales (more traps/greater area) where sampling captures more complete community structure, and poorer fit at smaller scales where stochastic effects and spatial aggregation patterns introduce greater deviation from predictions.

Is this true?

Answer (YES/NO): NO